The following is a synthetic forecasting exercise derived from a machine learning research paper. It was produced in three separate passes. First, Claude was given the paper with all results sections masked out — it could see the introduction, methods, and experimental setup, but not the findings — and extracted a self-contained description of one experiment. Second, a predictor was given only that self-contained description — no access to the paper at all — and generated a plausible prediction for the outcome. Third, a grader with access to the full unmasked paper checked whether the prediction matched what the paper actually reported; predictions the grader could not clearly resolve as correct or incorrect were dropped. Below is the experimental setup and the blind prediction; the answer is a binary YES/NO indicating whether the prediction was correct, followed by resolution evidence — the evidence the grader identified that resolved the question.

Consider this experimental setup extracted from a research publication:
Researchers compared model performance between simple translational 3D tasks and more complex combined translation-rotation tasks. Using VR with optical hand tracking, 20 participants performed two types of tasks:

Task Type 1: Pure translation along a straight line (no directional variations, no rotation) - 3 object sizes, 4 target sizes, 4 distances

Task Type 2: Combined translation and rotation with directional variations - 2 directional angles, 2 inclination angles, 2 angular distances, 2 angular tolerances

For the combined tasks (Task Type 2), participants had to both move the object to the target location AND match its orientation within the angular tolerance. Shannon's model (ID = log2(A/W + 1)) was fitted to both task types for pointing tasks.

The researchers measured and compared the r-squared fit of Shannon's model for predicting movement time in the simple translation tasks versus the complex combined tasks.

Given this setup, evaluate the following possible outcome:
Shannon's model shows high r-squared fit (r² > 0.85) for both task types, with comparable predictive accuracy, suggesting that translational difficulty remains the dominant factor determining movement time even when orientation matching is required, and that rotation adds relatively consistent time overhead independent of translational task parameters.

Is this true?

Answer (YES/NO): NO